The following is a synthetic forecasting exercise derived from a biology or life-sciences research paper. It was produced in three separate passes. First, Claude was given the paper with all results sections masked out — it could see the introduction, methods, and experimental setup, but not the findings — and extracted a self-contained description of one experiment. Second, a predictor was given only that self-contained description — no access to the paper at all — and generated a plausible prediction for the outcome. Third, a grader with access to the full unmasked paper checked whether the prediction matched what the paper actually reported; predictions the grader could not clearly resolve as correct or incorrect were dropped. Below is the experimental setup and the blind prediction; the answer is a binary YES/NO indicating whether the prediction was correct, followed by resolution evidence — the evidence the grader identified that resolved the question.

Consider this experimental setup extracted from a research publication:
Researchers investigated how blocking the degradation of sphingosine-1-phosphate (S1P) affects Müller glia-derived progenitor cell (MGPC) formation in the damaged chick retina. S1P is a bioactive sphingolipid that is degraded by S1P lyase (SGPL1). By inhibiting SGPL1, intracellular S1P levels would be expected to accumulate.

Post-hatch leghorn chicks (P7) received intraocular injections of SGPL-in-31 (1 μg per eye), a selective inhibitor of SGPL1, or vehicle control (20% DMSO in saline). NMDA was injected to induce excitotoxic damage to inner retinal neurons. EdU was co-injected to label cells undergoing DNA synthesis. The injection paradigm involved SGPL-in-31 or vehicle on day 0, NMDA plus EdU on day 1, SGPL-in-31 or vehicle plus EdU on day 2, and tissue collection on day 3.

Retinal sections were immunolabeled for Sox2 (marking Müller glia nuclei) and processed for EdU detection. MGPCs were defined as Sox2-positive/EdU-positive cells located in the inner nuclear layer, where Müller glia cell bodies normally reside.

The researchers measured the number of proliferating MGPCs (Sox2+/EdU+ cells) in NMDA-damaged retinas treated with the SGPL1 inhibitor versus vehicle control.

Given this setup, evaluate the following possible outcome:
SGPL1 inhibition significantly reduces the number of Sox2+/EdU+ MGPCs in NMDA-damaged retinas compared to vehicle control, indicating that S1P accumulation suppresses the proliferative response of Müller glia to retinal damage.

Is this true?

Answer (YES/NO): YES